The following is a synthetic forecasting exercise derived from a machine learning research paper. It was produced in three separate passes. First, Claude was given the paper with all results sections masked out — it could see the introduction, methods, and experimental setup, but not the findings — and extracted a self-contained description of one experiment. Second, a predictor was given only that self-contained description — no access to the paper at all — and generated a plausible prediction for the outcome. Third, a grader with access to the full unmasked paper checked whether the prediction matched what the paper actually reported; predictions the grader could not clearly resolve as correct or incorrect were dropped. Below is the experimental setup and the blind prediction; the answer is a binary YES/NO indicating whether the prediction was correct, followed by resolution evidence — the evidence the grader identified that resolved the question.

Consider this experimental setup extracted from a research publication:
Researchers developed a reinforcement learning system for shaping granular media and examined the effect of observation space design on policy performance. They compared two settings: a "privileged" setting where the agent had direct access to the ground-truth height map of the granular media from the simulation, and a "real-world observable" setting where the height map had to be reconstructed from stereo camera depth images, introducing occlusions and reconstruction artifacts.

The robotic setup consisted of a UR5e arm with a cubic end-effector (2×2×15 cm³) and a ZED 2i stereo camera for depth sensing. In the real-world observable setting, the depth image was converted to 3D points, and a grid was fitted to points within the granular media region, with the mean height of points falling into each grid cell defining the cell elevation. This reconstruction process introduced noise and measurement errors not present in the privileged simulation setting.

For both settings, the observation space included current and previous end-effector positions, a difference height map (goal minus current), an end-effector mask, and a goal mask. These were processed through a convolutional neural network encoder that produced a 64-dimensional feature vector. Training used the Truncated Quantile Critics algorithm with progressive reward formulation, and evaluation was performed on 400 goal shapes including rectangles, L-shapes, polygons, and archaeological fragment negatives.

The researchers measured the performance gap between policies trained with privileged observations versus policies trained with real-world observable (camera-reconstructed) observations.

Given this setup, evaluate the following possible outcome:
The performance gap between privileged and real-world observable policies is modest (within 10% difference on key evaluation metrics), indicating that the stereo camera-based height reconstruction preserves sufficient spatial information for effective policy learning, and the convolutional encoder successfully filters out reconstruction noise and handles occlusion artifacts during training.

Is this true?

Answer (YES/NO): YES